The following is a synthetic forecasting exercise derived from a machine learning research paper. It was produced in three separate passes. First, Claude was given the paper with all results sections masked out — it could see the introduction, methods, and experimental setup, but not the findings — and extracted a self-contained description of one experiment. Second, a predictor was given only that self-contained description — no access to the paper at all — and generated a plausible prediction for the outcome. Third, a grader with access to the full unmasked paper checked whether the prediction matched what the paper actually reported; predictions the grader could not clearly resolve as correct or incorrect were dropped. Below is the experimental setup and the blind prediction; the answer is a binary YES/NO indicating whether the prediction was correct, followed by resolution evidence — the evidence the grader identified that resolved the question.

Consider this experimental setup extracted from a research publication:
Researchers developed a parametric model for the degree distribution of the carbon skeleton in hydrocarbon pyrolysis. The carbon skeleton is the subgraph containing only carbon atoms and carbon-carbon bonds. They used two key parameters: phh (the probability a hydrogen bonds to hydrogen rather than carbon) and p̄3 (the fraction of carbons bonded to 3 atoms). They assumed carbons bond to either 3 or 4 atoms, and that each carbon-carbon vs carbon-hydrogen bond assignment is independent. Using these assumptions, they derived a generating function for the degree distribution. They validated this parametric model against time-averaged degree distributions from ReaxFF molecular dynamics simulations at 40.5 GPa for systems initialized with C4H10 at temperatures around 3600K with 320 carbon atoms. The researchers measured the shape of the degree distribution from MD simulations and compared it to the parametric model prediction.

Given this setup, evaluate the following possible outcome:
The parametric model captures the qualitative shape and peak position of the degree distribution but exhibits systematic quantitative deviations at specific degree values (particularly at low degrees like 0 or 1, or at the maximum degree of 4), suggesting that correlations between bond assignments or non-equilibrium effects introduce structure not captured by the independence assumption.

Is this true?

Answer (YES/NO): NO